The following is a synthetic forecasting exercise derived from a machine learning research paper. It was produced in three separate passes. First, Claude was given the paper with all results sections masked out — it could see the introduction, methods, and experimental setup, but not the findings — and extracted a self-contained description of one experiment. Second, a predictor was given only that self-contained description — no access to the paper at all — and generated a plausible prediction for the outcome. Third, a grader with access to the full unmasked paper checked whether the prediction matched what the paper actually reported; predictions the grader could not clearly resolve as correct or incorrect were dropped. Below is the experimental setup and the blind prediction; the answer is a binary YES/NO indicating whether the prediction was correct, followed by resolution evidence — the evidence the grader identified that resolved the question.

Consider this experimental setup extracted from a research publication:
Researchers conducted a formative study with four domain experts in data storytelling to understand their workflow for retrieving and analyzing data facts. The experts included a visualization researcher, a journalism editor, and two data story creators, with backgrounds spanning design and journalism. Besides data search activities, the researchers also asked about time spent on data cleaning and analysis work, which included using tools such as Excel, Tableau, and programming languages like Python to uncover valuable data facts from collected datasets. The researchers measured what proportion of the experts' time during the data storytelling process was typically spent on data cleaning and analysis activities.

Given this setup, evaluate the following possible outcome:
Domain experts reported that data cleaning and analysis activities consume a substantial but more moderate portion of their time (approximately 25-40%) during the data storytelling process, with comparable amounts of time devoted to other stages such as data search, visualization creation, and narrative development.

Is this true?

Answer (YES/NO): NO